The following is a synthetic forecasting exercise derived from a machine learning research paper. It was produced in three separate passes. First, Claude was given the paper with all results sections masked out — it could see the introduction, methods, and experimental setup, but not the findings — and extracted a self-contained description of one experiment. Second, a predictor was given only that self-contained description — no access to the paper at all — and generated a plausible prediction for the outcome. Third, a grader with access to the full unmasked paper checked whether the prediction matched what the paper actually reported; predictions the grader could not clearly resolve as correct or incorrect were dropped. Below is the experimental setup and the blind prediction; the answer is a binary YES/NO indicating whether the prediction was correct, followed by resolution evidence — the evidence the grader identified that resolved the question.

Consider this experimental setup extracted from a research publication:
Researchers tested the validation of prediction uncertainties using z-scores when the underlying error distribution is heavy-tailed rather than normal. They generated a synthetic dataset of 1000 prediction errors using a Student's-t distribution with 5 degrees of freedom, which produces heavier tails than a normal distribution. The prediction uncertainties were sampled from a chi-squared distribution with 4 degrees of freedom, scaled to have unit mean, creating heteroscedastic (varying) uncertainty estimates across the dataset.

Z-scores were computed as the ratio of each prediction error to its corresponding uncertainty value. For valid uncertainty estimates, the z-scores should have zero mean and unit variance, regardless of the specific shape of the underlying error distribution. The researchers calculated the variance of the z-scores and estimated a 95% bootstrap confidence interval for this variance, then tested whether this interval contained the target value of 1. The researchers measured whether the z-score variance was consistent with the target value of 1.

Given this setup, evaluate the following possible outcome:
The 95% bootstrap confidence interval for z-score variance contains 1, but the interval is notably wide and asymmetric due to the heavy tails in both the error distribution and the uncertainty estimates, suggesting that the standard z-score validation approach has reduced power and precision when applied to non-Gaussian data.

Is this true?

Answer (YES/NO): NO